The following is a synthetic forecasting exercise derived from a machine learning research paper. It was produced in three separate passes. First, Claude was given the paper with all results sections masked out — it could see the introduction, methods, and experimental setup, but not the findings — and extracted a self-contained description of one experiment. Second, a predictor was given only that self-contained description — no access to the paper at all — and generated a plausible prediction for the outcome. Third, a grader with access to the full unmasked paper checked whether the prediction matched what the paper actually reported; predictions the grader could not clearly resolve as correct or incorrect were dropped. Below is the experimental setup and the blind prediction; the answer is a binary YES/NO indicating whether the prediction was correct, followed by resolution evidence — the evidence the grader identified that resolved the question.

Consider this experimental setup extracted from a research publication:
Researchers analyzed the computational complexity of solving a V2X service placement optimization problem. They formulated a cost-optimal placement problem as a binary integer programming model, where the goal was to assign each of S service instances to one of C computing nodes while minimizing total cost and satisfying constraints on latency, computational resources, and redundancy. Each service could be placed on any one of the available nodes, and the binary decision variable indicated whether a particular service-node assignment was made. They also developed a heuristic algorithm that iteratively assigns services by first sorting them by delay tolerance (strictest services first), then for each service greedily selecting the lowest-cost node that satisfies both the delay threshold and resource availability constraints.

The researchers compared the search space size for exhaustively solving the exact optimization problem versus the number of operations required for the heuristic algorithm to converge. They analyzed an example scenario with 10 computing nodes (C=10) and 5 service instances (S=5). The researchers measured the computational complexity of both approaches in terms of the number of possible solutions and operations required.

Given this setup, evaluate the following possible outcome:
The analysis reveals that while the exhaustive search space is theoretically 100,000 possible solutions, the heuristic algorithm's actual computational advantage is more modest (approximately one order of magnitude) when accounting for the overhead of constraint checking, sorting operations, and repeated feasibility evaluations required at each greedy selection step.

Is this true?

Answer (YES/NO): NO